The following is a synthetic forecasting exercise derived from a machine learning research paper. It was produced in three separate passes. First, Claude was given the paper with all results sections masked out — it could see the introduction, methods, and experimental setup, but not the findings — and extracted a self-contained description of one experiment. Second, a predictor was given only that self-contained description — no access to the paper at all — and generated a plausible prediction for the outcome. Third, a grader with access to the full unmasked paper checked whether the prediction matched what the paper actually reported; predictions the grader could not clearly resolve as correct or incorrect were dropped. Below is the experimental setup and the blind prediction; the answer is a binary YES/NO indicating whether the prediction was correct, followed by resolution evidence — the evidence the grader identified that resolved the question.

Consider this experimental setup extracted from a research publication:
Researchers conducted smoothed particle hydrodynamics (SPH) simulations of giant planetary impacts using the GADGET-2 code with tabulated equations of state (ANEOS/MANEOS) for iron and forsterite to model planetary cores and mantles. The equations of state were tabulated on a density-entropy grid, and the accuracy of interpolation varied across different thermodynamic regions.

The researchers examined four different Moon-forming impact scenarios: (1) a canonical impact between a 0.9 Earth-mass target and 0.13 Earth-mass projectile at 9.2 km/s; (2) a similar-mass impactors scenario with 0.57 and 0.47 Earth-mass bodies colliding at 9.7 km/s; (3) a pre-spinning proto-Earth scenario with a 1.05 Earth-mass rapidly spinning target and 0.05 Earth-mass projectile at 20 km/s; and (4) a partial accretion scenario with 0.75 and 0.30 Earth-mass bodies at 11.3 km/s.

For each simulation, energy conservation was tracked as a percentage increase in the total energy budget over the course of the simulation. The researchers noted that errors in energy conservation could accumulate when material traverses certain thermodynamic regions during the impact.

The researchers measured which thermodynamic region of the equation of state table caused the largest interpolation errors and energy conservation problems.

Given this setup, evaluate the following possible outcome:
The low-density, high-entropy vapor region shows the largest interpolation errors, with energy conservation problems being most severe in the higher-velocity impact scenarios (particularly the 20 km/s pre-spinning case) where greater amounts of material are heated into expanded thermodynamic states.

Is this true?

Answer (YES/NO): NO